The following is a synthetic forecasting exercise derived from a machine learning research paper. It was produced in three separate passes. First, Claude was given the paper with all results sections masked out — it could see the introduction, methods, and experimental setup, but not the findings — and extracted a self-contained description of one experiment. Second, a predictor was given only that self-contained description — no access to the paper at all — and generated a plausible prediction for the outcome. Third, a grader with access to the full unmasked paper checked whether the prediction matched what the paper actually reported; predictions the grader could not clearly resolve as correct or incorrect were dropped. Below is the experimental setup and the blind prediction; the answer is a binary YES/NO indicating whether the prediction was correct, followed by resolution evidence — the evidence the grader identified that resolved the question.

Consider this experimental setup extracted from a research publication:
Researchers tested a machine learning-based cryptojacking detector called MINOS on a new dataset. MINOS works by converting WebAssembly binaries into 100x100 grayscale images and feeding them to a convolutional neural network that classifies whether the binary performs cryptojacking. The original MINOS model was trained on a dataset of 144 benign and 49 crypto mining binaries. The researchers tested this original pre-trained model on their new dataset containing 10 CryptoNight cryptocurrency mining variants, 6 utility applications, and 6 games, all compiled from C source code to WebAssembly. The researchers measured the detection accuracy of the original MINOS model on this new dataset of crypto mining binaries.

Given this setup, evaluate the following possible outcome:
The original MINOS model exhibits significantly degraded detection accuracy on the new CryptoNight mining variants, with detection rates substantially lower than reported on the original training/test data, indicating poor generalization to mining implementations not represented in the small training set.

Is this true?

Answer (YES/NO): YES